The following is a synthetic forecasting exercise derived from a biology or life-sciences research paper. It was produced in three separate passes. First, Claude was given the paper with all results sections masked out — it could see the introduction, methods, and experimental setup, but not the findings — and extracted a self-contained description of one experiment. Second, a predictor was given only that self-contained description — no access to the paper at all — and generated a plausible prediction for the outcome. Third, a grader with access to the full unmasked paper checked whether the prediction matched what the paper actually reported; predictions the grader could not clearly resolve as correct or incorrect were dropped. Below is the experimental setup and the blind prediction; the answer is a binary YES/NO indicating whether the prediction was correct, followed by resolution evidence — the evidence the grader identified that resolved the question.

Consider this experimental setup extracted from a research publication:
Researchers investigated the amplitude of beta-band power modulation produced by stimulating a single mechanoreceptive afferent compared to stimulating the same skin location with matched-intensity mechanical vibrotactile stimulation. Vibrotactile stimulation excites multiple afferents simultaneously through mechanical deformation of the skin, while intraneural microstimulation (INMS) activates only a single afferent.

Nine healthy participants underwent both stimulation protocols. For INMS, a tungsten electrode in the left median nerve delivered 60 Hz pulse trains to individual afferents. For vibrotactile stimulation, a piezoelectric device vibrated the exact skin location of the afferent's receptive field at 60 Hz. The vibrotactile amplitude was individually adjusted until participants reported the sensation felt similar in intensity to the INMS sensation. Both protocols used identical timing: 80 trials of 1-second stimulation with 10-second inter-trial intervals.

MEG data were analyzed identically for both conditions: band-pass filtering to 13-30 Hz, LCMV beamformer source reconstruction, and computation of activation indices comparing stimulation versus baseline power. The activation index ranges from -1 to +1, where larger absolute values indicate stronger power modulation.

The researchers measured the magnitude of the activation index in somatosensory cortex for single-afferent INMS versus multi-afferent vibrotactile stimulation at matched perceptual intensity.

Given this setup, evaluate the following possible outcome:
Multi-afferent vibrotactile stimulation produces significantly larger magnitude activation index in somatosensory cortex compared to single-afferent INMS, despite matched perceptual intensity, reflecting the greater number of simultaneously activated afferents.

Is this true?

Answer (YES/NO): NO